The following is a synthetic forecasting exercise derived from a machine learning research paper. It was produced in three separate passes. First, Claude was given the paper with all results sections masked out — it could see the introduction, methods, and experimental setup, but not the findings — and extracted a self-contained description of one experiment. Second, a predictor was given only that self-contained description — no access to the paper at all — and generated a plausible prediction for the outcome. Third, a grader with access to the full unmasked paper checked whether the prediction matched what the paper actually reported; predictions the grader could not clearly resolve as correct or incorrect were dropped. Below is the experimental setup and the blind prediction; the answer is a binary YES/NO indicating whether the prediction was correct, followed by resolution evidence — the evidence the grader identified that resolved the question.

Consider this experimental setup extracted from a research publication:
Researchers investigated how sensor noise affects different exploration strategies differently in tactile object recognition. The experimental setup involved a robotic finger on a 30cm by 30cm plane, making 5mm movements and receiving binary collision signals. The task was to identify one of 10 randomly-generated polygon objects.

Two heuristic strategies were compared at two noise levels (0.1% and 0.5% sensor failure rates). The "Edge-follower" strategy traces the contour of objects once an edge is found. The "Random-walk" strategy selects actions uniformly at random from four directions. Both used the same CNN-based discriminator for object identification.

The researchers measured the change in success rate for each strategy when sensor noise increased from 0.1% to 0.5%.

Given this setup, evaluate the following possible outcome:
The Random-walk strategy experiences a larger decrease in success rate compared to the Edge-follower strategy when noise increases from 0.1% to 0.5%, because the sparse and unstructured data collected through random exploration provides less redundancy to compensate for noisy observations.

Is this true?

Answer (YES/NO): NO